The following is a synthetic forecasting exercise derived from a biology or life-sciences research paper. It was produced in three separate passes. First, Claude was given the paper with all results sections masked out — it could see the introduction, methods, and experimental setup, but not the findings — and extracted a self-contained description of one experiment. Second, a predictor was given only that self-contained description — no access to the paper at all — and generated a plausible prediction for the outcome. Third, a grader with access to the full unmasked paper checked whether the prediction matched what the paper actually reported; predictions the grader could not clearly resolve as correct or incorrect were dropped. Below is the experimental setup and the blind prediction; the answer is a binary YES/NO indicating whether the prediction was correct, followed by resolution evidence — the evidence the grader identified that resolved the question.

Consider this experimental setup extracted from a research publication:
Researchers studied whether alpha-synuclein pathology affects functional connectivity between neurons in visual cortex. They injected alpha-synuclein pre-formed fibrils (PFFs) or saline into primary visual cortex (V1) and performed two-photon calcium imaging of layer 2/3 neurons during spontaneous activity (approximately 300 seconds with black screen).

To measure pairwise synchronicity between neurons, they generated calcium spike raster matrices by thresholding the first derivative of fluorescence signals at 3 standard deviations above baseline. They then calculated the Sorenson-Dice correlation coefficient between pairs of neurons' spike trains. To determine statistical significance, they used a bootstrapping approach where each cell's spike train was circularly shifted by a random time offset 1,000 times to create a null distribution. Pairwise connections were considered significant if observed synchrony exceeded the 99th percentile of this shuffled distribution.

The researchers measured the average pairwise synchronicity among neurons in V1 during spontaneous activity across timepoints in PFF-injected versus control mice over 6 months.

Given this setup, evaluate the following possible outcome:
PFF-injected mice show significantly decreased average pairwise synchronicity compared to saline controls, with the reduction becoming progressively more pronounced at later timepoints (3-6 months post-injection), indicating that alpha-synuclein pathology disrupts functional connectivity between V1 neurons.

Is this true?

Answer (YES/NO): NO